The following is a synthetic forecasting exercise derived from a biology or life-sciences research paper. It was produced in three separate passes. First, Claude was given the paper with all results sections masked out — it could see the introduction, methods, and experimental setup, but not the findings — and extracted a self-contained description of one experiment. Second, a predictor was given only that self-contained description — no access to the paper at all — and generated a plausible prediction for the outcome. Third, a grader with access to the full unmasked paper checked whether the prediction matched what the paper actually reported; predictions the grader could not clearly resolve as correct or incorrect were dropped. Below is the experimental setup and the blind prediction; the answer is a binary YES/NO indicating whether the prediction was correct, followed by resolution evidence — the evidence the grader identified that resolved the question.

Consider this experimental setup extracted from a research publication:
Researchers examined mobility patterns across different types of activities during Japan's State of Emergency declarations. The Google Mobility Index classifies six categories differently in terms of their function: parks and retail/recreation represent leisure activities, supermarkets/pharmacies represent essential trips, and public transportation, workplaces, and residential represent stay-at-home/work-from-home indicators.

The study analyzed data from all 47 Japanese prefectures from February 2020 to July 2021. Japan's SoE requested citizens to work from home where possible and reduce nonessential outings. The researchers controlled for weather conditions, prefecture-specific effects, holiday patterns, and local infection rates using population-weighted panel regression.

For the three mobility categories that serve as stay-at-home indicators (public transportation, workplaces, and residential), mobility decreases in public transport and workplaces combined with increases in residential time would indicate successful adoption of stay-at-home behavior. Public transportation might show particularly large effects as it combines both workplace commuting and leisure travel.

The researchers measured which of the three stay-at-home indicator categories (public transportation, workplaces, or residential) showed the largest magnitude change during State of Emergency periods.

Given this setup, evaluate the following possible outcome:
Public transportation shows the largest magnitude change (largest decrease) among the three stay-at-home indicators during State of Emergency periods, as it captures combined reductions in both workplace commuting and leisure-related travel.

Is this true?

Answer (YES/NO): YES